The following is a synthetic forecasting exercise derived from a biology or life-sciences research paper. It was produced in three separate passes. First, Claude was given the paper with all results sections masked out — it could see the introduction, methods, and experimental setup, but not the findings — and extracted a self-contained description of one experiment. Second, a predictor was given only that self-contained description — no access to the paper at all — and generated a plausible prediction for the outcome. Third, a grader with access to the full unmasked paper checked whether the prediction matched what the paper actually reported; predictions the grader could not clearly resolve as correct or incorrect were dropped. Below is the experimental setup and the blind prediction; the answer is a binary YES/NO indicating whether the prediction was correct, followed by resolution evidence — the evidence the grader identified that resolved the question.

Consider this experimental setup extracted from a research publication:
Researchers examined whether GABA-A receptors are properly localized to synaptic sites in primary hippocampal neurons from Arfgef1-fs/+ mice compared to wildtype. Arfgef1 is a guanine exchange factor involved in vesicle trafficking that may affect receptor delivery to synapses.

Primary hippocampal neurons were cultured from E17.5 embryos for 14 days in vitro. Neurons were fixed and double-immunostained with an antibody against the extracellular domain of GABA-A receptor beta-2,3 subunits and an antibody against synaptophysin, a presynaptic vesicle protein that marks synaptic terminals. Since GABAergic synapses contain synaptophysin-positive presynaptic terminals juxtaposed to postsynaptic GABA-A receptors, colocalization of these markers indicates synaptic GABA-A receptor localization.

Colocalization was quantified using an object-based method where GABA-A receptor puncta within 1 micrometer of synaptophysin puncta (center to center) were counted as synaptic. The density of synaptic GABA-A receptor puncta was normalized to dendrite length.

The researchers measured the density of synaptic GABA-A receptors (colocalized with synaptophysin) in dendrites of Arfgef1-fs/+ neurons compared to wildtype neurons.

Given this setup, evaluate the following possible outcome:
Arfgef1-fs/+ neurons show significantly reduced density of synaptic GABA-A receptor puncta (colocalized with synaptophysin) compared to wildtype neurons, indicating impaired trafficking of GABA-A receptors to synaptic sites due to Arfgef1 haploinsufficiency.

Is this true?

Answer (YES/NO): YES